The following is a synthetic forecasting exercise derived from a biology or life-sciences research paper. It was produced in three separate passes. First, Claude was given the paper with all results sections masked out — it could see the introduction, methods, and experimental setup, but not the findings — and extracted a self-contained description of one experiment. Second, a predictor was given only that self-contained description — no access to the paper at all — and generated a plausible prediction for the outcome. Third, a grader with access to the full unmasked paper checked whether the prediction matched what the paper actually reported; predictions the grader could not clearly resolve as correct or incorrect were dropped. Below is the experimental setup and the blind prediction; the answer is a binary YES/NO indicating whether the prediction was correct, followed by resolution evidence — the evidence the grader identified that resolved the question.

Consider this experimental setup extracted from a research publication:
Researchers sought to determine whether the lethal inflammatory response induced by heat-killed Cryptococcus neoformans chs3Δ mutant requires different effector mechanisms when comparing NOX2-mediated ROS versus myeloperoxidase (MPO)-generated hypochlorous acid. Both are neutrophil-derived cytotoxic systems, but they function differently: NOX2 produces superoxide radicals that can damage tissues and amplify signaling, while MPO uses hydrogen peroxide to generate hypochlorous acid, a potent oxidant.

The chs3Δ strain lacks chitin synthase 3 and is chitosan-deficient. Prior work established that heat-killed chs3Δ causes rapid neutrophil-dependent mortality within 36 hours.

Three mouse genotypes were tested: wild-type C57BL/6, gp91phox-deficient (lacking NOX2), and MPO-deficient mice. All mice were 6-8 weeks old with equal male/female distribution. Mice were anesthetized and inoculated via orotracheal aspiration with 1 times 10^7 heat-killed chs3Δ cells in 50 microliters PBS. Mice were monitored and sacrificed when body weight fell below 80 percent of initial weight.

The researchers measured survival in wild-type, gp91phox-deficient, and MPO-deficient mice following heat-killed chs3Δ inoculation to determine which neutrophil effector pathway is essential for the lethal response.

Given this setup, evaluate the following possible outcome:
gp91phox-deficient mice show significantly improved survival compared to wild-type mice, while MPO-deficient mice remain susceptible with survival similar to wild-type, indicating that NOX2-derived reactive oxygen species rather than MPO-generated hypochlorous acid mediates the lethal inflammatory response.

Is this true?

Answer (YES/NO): YES